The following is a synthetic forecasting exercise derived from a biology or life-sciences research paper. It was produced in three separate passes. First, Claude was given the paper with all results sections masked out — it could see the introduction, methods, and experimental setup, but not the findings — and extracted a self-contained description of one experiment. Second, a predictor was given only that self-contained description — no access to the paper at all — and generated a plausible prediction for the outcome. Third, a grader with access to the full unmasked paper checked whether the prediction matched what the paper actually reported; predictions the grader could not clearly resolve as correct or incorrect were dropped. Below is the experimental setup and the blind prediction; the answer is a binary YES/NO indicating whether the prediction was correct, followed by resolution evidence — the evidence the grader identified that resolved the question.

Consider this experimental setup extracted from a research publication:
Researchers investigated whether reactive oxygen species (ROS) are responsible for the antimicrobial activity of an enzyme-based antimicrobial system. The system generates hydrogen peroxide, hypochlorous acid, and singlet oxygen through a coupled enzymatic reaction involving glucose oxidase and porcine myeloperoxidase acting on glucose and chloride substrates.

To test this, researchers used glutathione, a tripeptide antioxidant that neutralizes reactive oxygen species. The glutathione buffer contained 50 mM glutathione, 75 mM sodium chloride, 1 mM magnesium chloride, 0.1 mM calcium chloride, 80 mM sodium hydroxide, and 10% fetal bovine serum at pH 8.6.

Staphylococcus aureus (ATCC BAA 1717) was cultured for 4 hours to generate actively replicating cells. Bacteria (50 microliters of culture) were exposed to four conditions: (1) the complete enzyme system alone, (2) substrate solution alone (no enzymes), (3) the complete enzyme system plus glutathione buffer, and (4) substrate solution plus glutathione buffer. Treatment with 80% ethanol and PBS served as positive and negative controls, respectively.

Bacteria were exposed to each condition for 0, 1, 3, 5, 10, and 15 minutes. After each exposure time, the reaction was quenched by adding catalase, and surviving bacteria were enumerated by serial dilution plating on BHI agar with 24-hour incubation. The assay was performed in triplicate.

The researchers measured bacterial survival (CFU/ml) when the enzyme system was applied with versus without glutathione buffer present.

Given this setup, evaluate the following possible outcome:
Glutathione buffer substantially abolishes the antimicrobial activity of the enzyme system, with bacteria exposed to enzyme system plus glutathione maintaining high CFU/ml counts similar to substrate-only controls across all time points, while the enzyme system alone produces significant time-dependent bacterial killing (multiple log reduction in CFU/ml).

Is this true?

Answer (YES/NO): NO